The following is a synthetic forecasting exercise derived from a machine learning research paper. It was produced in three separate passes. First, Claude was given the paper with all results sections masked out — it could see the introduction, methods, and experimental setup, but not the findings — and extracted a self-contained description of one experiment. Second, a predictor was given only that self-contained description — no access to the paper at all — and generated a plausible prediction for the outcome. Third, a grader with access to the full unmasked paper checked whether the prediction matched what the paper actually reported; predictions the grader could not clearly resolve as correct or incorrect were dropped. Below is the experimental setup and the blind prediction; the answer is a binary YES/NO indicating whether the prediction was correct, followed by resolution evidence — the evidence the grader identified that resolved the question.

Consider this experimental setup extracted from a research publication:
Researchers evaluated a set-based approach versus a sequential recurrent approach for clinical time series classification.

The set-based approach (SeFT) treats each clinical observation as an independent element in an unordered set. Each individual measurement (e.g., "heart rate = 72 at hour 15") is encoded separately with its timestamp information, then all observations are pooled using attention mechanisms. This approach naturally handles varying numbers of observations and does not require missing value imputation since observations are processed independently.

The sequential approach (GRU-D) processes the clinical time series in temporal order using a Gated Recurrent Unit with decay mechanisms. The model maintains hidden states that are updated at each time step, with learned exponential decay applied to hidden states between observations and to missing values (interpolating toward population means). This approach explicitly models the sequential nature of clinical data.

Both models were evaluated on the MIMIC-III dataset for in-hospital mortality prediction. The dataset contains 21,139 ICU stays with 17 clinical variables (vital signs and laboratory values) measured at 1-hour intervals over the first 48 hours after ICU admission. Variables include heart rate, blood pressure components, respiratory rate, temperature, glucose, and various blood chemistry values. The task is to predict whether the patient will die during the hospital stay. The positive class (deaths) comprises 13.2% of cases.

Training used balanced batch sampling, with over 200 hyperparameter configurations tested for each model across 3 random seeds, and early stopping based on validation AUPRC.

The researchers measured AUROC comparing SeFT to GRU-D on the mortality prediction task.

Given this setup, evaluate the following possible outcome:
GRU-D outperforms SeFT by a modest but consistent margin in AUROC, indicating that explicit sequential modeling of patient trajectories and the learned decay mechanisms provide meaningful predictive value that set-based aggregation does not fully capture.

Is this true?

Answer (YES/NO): YES